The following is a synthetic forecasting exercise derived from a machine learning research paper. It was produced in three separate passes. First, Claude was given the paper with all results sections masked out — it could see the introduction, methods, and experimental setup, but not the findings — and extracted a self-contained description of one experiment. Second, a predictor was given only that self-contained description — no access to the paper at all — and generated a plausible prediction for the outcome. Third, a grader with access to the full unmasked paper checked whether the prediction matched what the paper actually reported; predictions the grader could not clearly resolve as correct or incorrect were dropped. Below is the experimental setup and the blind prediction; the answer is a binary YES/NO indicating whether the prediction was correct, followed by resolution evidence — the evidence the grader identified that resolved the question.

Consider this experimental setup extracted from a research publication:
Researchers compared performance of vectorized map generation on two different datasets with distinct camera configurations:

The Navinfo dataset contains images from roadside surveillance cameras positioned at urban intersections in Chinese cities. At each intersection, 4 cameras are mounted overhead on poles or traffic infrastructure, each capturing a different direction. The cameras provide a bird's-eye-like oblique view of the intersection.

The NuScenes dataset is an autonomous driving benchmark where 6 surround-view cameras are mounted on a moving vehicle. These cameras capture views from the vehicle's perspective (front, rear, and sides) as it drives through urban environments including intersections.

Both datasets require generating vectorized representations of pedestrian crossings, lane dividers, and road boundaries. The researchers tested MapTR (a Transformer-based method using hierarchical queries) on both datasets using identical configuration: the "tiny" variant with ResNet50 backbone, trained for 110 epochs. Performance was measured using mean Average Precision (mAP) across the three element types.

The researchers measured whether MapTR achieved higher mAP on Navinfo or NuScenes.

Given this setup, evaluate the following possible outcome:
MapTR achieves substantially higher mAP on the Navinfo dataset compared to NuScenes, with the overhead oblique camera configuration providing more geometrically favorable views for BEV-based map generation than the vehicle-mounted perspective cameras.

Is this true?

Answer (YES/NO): NO